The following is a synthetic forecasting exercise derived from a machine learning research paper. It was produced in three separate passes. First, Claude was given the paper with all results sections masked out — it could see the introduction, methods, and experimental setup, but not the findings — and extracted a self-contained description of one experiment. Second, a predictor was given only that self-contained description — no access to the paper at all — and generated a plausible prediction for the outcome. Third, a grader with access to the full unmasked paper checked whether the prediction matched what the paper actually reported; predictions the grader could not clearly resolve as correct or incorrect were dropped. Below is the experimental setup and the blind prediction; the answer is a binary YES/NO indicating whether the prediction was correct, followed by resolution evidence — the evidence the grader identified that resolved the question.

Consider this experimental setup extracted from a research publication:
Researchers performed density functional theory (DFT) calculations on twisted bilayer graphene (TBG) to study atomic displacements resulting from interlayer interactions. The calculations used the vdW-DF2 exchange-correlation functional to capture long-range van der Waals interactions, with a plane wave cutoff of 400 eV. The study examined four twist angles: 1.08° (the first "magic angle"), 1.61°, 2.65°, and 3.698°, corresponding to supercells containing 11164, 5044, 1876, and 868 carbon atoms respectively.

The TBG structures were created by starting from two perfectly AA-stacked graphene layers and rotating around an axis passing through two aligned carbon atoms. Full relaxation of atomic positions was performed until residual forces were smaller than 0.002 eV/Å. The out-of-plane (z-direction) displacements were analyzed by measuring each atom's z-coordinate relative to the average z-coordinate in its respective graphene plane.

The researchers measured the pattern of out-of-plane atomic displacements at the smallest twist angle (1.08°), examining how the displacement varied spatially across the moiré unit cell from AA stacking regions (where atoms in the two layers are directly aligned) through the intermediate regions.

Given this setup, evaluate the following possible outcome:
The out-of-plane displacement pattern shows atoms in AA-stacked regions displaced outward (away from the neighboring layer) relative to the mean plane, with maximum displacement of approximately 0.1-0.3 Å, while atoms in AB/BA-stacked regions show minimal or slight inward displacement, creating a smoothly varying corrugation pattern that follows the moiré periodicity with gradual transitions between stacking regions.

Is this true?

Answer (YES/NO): NO